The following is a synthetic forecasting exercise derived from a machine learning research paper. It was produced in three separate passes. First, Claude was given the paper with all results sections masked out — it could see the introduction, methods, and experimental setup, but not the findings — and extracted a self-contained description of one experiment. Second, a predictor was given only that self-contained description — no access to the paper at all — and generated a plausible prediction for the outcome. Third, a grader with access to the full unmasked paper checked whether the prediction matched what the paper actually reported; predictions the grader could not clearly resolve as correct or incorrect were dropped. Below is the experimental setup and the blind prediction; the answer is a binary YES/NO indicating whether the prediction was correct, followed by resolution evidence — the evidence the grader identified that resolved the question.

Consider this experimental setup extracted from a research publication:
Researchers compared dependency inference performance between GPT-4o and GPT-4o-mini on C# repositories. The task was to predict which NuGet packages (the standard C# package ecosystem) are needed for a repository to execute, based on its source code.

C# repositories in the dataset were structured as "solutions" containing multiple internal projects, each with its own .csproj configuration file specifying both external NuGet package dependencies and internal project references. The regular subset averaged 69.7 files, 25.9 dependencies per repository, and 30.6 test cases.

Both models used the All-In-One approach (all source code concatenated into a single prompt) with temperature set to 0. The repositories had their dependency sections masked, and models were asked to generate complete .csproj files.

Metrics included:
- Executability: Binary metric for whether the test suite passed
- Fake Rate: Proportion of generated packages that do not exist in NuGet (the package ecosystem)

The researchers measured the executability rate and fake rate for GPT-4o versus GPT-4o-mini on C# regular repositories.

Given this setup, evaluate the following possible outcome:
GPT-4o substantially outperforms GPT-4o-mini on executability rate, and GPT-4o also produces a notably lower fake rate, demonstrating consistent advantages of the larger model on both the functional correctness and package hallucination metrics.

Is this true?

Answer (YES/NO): YES